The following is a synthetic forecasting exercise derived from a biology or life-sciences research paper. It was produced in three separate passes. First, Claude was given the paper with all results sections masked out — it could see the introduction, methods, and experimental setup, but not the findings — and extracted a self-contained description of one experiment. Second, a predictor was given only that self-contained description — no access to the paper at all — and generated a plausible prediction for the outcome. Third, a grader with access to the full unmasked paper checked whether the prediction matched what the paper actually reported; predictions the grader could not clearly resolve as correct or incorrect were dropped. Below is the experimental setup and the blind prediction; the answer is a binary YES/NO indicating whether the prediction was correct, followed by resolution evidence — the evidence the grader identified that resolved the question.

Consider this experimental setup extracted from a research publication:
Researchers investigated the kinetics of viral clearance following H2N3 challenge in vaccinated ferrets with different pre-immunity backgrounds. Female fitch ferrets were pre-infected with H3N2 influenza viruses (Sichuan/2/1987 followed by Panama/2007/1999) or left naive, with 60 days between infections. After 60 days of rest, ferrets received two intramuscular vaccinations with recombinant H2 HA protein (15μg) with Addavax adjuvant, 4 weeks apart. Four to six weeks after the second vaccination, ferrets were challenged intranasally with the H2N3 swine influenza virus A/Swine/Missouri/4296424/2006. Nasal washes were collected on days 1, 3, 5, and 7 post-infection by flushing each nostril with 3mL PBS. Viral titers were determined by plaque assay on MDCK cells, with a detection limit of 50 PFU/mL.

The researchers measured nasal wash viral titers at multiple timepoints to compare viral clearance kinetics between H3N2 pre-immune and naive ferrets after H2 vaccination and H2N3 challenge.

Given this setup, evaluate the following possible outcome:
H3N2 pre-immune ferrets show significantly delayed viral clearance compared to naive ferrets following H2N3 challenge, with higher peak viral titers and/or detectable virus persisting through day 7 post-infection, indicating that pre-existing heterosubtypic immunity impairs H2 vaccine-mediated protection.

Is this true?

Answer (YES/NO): NO